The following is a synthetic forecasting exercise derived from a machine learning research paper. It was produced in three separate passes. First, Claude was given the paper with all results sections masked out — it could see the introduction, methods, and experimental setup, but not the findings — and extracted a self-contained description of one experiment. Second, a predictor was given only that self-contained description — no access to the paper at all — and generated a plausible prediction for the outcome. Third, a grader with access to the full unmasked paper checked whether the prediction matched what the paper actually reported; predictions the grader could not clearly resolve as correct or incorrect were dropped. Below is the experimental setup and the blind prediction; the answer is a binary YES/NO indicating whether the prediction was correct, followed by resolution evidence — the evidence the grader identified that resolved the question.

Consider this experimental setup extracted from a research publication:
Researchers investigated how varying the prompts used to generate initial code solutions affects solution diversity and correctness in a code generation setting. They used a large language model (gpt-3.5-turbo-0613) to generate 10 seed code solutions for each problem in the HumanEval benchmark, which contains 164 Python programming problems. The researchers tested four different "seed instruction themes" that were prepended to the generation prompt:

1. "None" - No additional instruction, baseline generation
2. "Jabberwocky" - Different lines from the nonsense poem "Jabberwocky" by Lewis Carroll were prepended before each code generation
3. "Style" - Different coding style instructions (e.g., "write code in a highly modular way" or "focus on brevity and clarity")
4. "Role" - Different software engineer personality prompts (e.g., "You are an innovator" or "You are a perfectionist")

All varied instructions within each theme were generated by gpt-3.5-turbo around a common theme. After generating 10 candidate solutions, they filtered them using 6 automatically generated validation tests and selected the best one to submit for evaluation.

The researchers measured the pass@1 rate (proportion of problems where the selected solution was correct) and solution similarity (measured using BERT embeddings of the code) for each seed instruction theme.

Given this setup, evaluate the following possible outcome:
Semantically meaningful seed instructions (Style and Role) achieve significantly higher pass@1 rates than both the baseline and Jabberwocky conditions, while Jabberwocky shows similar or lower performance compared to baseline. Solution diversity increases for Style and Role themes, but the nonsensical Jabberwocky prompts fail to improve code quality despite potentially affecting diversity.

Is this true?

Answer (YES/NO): NO